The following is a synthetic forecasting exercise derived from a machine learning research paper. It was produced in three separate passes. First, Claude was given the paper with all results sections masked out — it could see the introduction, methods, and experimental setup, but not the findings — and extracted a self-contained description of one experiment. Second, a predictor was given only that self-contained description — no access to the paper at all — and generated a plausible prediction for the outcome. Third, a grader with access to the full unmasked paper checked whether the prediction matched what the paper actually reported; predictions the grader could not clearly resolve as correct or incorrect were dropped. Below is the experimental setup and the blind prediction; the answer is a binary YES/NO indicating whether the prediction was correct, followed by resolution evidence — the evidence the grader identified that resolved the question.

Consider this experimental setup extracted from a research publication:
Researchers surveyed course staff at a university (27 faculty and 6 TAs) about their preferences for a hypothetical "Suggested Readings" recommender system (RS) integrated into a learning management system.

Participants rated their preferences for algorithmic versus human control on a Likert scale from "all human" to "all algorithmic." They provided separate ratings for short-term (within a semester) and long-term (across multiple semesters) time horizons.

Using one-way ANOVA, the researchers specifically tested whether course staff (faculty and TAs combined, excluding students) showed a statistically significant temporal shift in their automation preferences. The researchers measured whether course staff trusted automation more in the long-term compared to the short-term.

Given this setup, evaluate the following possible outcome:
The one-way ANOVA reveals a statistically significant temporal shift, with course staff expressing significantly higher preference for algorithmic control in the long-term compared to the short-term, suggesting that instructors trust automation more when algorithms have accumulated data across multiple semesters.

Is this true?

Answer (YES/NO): YES